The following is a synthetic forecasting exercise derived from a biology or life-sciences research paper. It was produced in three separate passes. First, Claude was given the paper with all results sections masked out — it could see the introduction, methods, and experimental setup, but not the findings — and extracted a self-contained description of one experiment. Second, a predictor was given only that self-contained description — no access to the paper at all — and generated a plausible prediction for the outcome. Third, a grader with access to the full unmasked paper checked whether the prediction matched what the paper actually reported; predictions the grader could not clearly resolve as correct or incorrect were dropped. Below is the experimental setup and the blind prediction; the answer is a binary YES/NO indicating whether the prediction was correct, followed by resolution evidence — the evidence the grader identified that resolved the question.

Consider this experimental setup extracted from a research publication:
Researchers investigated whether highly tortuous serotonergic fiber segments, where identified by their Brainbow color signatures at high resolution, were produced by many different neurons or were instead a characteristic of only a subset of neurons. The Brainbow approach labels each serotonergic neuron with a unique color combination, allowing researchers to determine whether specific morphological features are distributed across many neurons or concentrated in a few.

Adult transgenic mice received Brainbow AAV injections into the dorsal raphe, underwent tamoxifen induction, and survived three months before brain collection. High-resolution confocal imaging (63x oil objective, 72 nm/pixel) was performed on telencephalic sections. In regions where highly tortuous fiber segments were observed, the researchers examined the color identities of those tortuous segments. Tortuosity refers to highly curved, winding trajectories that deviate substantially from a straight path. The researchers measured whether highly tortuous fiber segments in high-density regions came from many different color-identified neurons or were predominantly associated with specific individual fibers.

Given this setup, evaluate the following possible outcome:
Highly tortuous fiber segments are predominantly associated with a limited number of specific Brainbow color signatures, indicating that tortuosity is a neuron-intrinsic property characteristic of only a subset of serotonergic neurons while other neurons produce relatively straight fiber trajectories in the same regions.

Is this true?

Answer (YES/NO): NO